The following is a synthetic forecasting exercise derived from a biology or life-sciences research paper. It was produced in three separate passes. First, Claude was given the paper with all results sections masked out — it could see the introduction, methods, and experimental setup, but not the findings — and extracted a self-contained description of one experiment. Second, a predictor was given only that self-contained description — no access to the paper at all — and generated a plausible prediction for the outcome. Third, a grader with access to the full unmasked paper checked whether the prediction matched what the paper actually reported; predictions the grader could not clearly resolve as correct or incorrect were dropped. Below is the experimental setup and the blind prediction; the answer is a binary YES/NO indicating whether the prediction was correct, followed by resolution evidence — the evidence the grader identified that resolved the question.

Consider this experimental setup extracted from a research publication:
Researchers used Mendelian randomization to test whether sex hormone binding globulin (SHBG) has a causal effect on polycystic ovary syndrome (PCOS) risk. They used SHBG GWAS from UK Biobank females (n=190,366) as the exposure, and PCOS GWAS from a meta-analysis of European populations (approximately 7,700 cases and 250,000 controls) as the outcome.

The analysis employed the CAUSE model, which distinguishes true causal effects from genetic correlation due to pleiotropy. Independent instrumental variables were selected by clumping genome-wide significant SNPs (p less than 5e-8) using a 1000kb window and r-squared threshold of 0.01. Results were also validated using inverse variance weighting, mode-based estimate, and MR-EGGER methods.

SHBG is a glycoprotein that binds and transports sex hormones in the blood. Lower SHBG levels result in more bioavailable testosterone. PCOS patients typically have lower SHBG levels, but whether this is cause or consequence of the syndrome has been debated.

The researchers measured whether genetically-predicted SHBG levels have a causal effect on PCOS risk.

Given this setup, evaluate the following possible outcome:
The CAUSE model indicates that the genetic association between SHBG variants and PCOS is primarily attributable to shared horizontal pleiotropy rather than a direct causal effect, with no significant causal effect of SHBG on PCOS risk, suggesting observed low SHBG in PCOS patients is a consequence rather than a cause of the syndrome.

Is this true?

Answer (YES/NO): NO